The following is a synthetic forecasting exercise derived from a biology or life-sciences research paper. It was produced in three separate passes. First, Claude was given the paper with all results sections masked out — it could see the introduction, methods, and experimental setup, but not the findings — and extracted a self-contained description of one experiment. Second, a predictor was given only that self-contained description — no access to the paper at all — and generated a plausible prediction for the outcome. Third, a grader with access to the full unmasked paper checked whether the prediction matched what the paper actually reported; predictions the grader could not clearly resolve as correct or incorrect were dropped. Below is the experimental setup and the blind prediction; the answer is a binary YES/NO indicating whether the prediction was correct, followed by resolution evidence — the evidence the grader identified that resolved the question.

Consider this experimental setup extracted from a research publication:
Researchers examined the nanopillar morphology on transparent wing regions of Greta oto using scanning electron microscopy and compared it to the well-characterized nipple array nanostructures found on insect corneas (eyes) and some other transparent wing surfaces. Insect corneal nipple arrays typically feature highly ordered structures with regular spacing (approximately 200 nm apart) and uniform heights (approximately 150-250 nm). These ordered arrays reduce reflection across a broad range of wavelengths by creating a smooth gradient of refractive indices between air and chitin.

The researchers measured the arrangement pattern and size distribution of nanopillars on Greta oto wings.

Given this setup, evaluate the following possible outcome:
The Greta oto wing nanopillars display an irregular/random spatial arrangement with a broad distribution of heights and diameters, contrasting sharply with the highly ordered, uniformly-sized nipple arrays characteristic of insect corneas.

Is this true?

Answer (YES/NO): YES